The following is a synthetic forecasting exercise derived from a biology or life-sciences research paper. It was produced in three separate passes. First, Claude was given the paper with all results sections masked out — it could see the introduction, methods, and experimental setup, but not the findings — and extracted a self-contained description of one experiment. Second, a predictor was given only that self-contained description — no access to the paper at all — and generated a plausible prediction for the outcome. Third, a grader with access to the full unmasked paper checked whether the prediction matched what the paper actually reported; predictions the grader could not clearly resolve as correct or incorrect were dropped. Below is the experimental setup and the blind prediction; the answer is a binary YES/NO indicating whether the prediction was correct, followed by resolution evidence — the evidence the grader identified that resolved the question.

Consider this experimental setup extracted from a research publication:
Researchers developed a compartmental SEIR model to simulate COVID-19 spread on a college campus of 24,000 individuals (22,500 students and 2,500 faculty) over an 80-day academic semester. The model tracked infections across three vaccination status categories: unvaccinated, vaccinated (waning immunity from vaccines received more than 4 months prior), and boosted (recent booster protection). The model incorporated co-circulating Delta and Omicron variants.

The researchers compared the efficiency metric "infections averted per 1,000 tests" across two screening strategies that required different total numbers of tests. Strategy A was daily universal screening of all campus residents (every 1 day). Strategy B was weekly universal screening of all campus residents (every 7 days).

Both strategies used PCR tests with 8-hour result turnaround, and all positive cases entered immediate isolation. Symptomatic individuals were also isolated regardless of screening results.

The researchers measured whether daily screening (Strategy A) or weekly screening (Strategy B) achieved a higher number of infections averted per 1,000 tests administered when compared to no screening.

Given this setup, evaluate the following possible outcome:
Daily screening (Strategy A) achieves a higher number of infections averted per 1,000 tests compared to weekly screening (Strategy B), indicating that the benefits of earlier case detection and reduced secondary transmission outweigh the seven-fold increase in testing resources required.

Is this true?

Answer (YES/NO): YES